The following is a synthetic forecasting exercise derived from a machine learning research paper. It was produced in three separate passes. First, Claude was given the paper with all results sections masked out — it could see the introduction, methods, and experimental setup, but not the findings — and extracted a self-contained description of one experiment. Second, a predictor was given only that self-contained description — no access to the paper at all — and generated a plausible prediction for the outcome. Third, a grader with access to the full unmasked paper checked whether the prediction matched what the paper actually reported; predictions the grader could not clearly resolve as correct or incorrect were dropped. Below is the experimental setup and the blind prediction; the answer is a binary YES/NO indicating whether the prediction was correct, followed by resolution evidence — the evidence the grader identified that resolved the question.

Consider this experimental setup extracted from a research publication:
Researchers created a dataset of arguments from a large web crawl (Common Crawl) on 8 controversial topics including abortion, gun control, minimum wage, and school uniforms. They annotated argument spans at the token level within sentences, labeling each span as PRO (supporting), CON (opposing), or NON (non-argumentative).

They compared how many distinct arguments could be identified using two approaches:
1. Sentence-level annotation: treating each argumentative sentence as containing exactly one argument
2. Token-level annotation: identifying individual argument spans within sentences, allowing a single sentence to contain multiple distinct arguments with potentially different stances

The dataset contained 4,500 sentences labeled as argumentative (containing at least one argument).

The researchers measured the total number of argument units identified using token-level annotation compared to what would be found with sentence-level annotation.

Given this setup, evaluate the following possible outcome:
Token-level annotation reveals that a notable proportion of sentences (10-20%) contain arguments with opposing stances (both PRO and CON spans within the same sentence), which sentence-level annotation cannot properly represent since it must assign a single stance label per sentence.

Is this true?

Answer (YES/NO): NO